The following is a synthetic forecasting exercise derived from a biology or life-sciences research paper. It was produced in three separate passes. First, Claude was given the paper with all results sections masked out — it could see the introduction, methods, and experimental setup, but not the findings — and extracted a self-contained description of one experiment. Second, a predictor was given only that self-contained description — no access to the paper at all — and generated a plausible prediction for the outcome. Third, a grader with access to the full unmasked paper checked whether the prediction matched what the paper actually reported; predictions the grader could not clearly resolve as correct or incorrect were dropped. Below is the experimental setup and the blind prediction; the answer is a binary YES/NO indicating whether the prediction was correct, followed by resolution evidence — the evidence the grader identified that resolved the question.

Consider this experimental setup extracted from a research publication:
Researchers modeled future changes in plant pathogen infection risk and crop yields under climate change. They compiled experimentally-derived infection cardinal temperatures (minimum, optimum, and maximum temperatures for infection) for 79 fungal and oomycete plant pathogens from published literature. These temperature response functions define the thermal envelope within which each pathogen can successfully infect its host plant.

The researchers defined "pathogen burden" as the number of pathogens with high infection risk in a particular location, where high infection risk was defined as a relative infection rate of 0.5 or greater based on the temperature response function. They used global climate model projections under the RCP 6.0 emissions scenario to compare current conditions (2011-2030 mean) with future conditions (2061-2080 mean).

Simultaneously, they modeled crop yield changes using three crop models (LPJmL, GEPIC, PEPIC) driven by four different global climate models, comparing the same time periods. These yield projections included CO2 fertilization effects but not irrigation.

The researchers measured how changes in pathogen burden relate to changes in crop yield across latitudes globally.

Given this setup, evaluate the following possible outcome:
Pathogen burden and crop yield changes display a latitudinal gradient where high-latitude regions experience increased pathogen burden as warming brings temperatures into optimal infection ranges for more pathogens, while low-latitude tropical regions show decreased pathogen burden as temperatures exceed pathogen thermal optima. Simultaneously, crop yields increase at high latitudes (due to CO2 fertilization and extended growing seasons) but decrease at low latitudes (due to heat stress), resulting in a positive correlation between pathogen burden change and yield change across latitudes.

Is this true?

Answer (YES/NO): YES